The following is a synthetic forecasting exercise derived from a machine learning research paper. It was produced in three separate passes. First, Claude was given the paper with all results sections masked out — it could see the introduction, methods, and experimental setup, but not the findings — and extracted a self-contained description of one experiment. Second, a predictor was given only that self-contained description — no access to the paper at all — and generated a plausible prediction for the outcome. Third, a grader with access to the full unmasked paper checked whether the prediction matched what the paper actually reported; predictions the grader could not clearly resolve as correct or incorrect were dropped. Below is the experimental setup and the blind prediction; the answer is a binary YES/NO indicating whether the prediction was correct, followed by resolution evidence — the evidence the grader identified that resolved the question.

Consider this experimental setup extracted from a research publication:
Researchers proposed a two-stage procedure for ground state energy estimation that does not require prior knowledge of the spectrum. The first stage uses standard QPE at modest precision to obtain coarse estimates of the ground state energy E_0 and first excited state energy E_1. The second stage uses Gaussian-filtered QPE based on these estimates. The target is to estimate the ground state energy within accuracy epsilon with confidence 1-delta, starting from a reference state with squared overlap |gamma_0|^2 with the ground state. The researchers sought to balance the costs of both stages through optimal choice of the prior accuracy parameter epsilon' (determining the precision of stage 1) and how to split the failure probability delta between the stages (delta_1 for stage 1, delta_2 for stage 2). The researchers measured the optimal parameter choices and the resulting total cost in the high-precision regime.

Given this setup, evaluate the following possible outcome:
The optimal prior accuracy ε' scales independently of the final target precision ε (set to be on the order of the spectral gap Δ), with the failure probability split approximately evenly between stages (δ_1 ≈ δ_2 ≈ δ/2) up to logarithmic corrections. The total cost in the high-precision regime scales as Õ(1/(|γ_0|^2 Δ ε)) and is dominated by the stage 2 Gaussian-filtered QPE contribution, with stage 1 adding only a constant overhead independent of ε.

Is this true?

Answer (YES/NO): NO